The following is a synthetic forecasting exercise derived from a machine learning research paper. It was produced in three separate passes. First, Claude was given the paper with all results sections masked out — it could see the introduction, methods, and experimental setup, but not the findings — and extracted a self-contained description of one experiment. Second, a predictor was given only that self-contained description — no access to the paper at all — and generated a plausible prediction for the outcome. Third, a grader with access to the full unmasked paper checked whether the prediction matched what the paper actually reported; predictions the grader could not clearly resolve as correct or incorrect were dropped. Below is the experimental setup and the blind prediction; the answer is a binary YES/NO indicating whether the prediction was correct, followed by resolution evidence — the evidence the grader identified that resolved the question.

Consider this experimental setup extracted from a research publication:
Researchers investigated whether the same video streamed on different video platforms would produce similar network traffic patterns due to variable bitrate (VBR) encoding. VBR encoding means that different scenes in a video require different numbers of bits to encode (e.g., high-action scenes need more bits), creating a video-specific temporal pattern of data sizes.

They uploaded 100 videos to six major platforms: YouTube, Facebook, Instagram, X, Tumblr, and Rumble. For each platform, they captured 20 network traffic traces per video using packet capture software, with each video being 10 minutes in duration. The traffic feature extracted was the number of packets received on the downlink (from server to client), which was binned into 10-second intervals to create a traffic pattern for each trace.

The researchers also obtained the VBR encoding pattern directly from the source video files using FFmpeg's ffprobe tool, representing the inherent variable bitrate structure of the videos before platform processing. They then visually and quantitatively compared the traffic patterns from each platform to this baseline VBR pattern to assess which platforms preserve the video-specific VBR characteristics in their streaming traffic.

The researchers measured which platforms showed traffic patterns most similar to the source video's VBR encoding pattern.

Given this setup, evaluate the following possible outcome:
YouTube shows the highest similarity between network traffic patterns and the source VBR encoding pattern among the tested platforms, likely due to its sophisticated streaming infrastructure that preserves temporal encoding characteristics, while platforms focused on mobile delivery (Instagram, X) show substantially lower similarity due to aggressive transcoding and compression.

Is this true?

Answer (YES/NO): NO